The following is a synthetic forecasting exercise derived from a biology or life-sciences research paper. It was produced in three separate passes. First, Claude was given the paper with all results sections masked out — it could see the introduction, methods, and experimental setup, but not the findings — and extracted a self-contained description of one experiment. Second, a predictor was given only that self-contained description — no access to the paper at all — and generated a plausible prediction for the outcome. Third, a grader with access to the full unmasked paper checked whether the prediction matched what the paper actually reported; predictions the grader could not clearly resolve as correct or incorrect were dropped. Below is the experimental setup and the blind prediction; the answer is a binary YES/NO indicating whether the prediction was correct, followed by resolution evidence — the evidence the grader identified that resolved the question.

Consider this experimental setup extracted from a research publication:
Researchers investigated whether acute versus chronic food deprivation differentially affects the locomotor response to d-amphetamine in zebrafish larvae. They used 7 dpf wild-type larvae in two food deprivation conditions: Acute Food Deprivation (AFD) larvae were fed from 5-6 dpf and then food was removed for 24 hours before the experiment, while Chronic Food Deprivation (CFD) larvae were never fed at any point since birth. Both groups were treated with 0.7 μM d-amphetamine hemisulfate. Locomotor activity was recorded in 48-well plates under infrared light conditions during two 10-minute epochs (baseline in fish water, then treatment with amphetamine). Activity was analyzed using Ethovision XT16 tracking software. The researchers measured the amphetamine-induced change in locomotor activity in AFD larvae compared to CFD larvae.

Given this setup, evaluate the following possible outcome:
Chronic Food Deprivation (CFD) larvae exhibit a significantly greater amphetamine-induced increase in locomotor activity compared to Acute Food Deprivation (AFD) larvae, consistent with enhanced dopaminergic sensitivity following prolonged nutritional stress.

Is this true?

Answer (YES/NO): NO